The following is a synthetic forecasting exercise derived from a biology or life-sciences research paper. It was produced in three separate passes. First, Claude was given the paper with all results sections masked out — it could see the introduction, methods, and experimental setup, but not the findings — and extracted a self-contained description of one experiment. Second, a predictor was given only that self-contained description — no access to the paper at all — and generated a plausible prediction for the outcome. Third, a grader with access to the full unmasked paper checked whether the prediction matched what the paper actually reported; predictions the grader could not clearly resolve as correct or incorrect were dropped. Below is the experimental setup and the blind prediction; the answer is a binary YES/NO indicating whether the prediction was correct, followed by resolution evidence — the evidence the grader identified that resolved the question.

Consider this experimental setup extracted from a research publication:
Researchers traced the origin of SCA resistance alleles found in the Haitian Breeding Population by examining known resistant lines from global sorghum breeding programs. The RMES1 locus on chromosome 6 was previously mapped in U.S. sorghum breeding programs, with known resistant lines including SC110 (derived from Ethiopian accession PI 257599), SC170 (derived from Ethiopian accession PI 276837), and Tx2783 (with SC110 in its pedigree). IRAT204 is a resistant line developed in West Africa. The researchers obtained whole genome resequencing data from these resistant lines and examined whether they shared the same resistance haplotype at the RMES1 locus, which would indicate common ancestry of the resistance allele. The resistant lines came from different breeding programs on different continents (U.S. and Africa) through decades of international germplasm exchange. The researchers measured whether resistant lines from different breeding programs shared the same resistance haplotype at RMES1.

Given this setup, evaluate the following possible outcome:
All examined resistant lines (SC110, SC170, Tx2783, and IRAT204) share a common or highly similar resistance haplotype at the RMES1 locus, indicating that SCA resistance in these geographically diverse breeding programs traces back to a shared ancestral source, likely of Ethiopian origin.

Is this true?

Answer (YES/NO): YES